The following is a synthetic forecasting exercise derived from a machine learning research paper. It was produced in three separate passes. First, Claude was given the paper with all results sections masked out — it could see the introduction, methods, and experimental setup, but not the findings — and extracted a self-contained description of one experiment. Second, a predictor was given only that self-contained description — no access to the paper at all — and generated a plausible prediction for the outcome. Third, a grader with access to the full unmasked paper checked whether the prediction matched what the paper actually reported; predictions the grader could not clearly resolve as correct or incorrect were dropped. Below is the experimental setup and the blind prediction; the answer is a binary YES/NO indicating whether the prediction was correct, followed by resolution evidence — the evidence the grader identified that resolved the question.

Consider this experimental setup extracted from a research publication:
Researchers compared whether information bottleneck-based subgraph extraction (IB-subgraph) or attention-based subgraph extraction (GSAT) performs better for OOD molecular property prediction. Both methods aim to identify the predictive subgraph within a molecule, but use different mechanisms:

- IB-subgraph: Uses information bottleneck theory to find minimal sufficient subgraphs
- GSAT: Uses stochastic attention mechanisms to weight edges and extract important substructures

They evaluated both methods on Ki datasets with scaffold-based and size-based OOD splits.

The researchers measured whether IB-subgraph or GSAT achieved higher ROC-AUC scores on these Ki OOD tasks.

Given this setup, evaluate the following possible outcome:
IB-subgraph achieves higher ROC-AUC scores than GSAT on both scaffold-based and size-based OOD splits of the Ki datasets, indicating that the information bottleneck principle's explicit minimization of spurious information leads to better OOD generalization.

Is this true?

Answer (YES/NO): NO